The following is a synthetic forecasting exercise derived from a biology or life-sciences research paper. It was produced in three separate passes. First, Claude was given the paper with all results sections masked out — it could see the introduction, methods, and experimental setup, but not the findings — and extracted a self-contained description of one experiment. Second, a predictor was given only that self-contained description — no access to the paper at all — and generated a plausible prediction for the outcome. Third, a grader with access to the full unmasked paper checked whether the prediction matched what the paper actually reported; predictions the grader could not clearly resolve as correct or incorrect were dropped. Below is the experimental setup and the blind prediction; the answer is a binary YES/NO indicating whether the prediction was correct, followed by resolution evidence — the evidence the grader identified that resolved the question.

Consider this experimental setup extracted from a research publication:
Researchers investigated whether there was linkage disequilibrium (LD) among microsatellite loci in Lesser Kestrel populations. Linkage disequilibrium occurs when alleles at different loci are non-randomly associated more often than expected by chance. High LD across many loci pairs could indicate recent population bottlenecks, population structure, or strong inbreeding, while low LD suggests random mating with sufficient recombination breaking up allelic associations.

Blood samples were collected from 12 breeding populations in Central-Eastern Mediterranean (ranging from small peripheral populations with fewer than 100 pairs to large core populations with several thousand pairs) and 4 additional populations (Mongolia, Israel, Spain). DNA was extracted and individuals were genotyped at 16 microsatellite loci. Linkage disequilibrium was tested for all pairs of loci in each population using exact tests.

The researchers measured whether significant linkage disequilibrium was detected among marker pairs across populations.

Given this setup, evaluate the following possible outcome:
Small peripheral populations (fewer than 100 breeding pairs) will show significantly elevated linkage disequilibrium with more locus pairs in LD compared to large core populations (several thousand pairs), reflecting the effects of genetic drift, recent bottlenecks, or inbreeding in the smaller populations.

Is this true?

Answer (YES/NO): NO